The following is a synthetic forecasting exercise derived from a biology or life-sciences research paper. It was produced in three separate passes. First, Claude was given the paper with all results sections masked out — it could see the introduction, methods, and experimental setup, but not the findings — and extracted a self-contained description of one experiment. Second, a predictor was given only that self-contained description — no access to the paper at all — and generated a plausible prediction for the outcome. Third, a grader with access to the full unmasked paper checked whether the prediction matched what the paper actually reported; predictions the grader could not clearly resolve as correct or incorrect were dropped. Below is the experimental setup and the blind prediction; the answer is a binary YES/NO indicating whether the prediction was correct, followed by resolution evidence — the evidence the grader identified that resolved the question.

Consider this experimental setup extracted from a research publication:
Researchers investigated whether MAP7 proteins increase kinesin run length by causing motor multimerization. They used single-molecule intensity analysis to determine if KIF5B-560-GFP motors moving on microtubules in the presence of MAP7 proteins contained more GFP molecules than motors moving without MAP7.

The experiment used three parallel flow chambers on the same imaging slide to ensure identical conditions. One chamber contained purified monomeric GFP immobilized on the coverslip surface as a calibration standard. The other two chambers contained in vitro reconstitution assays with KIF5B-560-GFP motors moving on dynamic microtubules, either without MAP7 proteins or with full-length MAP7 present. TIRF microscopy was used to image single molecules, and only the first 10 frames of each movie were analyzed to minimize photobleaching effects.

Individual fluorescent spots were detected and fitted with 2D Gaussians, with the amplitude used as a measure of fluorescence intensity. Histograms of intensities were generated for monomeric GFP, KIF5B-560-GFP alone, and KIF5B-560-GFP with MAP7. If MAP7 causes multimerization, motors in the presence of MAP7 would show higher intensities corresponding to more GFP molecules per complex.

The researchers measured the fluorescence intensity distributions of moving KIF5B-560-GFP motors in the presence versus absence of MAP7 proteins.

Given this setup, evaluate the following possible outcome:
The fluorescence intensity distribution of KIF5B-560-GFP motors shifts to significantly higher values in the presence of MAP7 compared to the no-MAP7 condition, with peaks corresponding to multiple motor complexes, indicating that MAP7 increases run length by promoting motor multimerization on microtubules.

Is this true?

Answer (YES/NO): NO